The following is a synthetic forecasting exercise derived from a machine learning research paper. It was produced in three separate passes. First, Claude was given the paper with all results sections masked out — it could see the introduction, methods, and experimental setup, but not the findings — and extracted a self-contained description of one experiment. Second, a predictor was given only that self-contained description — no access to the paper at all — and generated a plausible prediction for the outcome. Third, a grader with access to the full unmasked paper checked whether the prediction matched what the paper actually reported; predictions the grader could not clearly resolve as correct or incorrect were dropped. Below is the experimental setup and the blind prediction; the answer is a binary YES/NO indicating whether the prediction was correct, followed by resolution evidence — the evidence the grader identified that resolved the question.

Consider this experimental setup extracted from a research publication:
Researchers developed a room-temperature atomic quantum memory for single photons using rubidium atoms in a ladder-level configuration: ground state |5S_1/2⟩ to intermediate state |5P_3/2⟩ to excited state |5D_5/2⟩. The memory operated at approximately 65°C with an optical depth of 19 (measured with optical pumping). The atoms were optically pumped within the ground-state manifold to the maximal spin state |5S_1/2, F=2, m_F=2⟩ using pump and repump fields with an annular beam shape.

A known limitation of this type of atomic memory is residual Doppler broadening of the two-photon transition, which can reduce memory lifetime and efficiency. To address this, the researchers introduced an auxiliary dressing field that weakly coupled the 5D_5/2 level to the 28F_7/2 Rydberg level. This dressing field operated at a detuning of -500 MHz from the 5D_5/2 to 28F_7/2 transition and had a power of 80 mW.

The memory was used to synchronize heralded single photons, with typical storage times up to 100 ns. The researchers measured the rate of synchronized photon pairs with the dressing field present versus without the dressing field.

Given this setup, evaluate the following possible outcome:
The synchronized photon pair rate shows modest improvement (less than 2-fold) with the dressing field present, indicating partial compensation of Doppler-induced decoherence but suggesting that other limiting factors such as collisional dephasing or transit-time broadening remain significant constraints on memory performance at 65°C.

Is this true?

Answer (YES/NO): YES